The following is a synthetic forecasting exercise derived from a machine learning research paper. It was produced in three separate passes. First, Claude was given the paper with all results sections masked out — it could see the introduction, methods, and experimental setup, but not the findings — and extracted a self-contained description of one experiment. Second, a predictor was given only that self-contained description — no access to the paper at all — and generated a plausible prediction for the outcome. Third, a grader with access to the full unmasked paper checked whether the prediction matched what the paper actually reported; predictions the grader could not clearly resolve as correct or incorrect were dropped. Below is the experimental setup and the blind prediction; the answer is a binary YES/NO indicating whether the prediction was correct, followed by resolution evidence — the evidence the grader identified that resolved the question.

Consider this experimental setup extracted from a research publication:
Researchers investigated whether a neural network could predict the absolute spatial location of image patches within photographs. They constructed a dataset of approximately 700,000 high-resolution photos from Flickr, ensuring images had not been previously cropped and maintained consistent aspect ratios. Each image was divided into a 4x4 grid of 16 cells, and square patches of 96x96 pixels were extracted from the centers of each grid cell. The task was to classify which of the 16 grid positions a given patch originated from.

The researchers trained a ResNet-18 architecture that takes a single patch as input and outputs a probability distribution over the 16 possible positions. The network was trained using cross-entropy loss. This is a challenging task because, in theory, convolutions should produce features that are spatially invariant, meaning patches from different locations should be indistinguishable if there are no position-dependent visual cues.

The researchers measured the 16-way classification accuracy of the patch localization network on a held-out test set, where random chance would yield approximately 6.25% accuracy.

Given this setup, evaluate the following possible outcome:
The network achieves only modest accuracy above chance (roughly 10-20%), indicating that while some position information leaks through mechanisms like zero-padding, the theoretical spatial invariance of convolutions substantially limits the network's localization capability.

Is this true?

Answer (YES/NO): NO